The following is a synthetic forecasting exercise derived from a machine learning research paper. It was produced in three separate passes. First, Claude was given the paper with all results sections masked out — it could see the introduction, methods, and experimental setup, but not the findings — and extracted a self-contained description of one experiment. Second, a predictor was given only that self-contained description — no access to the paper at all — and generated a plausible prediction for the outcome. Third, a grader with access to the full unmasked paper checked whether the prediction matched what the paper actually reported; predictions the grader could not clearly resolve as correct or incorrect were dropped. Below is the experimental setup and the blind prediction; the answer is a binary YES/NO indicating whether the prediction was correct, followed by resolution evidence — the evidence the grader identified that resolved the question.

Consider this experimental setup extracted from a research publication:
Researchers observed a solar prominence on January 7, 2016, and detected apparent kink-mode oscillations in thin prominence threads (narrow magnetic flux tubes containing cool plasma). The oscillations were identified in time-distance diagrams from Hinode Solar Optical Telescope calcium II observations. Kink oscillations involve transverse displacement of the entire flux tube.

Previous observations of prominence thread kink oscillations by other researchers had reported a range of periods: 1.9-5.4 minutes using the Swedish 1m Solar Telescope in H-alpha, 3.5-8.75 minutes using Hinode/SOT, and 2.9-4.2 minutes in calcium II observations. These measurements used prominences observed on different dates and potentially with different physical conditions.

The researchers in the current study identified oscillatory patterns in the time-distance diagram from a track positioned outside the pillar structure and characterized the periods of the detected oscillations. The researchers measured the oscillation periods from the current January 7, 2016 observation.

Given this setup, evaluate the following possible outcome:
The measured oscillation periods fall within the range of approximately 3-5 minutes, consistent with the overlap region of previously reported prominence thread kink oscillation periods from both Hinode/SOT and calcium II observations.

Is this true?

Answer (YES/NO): NO